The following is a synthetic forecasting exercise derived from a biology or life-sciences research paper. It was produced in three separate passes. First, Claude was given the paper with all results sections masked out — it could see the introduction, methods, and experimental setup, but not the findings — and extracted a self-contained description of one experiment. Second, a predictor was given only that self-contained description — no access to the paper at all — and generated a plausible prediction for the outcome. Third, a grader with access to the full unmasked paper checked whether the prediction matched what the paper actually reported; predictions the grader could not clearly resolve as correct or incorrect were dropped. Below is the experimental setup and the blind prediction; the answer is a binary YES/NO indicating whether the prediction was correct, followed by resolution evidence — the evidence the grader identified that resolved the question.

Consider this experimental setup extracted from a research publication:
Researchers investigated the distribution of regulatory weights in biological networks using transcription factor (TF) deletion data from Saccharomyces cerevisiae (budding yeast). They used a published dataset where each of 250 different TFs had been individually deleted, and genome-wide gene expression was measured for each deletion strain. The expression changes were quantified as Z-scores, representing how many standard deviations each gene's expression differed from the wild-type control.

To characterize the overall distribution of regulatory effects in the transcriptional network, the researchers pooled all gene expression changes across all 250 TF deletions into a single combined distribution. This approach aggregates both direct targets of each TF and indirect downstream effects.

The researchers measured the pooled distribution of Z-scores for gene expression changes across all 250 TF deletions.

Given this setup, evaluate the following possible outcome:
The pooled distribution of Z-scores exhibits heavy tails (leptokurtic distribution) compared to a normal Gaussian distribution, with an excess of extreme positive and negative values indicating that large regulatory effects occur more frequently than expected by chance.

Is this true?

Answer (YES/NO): YES